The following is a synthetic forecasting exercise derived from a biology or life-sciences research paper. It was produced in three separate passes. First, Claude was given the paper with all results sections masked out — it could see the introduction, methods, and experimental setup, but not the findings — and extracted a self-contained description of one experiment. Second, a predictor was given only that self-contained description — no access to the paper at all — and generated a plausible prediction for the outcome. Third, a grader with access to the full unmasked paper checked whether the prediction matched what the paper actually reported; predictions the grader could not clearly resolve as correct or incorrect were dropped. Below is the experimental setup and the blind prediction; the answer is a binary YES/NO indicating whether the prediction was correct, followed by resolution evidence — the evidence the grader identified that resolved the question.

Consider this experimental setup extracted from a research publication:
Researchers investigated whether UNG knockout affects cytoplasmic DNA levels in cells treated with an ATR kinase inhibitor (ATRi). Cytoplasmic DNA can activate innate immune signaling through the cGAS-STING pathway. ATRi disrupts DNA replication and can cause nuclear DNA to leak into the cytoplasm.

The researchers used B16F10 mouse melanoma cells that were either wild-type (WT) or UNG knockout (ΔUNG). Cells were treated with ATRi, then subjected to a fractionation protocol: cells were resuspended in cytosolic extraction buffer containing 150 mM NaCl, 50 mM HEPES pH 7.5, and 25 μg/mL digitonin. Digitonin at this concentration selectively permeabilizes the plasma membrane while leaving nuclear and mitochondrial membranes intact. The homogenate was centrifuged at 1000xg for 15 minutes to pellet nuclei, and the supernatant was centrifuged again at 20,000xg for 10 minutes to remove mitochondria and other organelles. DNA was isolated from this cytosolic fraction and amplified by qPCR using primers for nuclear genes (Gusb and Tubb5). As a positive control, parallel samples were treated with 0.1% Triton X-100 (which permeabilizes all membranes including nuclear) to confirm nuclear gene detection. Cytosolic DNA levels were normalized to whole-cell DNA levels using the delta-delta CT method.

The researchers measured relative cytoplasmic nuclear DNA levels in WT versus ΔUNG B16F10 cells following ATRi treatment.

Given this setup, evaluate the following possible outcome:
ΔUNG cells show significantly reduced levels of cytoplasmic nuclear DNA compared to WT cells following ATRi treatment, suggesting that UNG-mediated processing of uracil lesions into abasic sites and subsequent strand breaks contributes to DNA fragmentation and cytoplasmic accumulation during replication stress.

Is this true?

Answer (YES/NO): NO